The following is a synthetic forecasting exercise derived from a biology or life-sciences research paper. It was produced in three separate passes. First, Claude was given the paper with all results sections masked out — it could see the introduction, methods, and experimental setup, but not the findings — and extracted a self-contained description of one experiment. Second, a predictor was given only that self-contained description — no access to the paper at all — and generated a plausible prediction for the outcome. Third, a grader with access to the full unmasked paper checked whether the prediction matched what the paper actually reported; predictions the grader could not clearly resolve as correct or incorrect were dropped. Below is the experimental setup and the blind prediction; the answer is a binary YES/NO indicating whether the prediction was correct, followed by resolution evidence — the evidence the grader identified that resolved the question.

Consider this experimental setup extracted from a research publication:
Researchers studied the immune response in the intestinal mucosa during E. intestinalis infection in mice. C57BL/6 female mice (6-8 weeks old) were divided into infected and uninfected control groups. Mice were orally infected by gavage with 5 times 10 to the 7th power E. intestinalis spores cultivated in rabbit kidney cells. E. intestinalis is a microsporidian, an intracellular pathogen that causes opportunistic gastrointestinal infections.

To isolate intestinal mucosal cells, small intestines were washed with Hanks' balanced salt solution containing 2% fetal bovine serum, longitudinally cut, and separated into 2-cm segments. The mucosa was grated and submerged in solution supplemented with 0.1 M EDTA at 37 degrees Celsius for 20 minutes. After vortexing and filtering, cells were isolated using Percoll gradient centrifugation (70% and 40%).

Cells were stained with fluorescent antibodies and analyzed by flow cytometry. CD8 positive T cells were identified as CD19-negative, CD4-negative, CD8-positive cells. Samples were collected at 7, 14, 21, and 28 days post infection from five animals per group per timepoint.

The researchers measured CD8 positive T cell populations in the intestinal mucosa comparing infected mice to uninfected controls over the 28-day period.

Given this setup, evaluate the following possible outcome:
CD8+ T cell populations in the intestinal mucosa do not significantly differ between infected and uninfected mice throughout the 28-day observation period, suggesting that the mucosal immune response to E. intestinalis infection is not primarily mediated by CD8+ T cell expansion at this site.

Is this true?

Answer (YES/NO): NO